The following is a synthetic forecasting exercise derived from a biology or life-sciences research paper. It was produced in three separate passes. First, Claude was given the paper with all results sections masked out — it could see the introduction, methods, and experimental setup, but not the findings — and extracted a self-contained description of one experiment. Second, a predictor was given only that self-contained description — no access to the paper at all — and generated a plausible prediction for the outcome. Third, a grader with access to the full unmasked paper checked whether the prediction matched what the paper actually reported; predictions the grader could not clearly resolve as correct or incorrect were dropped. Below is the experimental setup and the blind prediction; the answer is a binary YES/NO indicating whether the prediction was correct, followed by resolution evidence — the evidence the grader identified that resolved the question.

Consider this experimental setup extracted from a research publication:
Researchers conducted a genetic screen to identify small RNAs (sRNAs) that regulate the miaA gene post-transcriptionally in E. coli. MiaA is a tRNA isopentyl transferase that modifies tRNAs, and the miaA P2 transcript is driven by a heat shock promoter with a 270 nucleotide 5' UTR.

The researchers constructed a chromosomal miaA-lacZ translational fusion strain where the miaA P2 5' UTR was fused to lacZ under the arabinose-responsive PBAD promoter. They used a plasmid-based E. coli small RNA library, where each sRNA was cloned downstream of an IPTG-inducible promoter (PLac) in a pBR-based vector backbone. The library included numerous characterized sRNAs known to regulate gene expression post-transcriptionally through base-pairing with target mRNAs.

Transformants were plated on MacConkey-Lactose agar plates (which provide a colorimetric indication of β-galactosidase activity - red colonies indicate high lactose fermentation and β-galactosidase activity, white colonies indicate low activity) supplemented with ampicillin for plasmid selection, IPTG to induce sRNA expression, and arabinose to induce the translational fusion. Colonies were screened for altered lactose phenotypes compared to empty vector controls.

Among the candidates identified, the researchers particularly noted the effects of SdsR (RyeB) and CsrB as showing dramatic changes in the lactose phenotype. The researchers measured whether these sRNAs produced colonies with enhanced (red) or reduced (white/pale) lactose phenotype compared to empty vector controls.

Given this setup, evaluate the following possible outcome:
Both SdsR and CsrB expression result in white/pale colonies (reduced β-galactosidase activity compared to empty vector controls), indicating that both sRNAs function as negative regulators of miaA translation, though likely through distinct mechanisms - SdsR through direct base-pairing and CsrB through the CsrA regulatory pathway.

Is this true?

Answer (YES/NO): YES